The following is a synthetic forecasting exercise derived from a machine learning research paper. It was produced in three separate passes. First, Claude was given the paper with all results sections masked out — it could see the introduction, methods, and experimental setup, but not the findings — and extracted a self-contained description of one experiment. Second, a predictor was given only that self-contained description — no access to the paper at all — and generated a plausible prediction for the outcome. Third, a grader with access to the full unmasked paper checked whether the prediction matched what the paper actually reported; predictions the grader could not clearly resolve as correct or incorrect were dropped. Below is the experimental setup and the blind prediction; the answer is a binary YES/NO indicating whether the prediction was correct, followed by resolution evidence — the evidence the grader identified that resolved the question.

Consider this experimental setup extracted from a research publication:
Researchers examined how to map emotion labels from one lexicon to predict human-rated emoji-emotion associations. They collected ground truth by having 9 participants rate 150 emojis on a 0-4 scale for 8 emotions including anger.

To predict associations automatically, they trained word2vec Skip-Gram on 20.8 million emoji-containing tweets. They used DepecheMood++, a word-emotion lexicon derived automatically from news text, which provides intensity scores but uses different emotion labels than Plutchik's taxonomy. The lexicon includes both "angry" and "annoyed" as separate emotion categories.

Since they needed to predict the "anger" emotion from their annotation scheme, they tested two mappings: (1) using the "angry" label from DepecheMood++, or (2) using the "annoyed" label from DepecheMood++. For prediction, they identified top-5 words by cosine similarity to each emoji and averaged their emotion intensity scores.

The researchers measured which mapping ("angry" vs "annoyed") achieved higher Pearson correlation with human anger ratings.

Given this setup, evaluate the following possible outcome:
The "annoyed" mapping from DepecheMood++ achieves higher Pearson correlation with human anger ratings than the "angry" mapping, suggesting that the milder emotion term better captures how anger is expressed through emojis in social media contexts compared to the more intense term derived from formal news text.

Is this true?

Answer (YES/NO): YES